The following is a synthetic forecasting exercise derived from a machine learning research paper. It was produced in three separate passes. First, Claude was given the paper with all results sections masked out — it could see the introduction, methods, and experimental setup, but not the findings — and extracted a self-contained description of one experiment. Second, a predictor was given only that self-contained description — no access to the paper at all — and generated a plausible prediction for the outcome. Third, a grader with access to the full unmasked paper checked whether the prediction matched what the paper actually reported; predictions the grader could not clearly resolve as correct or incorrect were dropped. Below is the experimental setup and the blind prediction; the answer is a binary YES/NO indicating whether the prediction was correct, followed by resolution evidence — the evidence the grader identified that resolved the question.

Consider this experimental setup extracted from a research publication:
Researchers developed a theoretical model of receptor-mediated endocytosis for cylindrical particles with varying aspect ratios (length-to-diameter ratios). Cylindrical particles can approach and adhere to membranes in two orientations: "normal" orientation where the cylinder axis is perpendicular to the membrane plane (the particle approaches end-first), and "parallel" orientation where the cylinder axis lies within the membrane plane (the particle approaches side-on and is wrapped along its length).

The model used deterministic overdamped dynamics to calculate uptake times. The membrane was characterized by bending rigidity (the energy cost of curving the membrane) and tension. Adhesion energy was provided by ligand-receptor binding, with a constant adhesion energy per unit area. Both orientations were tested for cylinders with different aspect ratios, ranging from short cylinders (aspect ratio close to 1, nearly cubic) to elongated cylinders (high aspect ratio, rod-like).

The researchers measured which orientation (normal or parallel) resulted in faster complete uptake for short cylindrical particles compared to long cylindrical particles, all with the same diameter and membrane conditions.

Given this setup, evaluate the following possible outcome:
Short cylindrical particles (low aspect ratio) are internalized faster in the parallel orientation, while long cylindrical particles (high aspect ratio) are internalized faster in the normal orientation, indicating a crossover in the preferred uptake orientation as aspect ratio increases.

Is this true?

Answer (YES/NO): NO